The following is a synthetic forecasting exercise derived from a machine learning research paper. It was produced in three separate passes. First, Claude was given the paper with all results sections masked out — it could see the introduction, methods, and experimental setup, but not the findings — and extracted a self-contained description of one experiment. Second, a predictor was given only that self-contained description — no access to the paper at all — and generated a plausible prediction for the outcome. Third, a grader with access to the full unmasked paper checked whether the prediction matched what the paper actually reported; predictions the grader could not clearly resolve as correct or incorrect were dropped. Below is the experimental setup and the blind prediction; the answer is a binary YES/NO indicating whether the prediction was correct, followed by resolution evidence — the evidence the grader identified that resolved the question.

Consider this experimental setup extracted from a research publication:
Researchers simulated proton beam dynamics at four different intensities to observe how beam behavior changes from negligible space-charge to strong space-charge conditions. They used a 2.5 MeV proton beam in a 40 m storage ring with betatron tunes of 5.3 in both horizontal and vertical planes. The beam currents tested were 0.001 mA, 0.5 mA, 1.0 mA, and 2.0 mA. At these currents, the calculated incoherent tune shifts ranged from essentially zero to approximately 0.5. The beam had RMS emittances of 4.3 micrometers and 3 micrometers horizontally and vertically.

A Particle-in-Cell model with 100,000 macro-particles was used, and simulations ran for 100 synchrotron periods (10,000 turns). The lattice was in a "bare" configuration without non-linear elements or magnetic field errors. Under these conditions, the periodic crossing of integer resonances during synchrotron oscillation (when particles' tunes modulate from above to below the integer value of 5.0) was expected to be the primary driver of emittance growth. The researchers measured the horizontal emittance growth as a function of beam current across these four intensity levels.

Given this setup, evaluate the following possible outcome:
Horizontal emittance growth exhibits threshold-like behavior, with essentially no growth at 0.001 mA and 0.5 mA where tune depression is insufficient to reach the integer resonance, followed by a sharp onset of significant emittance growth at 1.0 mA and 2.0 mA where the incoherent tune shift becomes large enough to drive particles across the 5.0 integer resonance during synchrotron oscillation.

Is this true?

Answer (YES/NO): NO